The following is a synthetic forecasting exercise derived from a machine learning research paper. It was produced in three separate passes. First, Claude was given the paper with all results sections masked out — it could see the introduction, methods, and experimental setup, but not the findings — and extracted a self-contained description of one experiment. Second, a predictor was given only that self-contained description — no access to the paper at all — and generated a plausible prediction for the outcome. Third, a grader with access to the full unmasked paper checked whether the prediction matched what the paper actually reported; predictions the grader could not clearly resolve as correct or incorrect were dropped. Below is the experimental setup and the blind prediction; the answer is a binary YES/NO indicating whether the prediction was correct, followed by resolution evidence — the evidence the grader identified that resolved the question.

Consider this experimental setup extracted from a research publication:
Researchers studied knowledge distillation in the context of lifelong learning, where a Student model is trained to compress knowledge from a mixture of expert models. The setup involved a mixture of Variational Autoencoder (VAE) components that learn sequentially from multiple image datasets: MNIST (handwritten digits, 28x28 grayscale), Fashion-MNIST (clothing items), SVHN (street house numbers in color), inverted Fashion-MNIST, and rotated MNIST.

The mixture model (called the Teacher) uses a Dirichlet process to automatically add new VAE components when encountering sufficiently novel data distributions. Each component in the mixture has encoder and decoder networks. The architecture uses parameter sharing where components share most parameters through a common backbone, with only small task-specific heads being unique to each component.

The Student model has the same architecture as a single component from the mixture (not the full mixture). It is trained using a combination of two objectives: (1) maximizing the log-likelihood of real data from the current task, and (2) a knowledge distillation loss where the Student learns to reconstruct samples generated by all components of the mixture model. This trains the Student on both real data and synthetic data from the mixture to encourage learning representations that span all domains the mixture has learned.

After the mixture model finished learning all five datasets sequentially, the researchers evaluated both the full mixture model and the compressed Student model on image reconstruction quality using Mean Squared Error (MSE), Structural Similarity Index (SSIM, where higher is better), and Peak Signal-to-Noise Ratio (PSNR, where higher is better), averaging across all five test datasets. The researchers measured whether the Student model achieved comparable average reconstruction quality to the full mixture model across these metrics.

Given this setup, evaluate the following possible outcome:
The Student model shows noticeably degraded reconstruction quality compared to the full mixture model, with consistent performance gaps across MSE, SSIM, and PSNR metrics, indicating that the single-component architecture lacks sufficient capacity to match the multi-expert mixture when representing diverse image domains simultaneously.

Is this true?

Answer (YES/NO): YES